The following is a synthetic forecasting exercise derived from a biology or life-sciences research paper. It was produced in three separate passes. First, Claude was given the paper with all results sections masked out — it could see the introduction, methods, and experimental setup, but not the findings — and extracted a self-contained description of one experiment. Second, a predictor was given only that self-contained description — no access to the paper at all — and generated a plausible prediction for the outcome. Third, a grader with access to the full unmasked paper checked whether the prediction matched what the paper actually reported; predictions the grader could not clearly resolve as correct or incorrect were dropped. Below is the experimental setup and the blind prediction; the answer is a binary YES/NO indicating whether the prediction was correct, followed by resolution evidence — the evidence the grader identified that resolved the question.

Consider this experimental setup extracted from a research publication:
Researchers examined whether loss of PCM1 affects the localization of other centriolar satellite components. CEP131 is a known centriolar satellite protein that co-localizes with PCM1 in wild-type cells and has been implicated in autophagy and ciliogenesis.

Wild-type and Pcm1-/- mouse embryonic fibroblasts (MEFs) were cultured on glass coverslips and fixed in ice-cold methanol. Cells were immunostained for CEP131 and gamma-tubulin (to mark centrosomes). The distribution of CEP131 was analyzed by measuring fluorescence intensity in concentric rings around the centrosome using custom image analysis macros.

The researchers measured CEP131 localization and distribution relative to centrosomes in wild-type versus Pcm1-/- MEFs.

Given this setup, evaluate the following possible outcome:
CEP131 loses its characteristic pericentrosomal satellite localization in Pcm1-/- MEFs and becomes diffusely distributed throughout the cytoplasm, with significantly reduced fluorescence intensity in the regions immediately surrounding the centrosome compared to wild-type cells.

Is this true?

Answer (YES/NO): NO